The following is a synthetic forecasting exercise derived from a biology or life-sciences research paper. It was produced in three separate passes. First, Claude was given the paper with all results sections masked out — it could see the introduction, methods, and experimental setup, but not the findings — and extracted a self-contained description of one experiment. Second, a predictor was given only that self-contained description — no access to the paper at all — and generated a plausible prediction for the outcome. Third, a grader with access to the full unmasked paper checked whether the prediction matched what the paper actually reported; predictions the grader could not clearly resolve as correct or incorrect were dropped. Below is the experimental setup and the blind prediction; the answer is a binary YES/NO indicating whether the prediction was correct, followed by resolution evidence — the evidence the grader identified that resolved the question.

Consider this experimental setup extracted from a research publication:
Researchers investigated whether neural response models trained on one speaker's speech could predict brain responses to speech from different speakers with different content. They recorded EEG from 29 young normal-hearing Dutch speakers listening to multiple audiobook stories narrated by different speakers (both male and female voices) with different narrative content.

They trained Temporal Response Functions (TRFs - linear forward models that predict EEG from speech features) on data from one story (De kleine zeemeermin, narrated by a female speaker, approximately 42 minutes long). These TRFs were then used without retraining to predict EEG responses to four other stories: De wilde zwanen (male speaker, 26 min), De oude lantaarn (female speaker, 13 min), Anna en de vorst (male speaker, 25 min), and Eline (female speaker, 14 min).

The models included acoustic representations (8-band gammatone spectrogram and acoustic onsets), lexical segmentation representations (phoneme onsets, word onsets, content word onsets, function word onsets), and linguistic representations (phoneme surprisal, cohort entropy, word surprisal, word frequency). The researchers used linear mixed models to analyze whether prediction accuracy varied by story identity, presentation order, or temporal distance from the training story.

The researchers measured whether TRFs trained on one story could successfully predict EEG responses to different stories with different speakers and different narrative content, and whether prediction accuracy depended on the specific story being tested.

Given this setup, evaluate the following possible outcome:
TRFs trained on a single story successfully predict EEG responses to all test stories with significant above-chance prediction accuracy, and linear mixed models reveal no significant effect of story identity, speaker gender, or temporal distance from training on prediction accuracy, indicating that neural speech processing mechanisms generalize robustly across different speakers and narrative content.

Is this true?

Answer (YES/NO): NO